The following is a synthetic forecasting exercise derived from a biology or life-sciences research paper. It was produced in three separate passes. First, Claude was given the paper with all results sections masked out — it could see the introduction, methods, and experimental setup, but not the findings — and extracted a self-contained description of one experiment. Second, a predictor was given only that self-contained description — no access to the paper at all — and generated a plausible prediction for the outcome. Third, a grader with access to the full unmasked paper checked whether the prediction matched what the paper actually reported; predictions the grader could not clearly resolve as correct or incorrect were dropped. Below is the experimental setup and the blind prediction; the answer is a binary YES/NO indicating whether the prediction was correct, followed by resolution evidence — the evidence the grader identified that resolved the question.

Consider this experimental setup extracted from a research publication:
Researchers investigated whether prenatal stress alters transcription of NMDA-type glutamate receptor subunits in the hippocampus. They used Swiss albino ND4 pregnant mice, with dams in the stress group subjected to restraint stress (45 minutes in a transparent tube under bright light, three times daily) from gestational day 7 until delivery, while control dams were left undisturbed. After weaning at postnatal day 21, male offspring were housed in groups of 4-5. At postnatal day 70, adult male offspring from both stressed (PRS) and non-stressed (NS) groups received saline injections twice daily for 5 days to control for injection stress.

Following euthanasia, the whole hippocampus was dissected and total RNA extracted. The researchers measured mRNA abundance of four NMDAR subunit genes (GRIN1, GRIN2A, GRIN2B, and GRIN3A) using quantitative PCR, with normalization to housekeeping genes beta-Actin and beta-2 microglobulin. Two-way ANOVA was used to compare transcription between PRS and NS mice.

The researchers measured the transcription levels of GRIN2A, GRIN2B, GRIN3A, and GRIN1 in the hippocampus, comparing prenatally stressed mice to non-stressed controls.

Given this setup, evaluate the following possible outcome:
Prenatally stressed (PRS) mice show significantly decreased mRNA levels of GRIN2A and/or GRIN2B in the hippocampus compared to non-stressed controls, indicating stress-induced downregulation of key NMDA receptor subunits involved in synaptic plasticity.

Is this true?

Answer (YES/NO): NO